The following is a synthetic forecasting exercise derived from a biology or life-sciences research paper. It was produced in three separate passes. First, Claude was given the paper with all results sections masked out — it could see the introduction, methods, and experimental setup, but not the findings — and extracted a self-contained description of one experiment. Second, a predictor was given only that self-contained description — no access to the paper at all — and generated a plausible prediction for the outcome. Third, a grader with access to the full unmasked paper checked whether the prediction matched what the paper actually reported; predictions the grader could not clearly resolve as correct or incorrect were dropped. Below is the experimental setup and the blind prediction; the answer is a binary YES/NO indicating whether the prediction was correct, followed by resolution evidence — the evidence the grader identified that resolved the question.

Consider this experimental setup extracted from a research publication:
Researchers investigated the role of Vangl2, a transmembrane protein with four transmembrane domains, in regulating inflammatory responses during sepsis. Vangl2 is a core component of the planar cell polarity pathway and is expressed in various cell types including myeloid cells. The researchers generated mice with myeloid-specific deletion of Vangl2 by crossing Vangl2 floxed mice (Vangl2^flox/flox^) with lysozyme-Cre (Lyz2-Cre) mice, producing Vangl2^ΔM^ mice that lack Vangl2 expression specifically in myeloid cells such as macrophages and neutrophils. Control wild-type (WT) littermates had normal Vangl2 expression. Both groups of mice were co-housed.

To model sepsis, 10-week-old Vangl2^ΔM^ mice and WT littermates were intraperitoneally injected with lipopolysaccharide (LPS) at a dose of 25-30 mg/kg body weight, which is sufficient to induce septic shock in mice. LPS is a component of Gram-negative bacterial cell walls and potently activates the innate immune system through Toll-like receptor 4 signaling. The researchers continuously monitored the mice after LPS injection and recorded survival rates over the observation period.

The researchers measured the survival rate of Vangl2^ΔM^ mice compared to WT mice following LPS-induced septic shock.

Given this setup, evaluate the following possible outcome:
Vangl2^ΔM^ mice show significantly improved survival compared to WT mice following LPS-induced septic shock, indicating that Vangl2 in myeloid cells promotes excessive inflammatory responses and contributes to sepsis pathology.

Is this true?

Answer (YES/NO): NO